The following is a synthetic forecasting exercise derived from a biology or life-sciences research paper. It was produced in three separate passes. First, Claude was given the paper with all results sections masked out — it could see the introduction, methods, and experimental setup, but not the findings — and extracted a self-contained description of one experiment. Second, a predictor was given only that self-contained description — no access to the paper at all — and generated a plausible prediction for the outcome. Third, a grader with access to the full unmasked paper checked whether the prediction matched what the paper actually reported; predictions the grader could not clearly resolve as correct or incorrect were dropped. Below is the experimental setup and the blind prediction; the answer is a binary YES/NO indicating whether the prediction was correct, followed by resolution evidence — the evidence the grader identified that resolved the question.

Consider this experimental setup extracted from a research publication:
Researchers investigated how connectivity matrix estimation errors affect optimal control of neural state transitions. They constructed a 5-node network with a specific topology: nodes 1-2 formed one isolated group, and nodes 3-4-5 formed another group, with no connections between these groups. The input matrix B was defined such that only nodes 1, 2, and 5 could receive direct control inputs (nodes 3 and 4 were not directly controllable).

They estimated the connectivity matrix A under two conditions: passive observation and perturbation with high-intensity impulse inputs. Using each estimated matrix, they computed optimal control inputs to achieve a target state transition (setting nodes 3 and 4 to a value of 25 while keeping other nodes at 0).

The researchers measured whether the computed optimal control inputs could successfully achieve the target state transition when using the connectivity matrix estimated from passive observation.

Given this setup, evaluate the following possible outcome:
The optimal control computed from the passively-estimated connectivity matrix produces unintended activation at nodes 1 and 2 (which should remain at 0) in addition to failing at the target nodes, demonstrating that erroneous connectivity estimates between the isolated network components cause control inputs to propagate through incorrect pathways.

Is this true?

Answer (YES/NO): YES